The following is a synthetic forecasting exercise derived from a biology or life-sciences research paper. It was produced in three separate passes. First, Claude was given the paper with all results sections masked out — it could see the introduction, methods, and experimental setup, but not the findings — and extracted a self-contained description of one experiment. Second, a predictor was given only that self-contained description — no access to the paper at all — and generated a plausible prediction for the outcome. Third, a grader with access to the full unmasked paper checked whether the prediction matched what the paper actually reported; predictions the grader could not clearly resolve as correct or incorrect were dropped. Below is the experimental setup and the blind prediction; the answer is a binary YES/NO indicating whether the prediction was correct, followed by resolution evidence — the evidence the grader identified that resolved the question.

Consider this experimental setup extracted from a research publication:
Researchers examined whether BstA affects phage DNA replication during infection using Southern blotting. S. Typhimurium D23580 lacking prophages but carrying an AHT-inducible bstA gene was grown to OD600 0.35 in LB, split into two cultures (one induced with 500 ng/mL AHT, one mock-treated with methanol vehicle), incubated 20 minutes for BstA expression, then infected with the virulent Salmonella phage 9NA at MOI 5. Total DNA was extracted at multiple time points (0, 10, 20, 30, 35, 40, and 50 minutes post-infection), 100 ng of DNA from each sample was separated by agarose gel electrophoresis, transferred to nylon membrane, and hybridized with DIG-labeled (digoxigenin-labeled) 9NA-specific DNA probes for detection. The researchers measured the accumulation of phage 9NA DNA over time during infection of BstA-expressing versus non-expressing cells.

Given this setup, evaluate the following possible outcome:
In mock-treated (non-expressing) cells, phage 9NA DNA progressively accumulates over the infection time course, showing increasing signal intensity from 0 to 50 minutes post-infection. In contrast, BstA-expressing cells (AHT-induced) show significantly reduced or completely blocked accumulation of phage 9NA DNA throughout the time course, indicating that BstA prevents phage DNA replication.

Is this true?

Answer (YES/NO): YES